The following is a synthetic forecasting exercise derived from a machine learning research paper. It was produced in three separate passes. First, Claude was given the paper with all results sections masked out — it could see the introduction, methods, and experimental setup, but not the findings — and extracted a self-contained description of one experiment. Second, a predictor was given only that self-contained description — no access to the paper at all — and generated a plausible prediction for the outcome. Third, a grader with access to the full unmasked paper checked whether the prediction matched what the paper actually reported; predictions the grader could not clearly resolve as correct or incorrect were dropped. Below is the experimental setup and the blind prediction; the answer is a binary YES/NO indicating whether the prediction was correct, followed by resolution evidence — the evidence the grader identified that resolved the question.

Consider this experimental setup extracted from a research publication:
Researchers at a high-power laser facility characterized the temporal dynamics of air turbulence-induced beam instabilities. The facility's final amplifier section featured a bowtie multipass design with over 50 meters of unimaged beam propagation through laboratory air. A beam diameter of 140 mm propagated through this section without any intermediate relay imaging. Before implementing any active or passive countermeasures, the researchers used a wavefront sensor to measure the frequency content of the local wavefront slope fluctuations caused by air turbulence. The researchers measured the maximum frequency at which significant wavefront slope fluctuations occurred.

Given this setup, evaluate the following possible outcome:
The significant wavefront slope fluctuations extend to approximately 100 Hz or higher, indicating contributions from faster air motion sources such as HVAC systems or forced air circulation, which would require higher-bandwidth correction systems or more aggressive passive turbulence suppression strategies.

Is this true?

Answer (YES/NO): NO